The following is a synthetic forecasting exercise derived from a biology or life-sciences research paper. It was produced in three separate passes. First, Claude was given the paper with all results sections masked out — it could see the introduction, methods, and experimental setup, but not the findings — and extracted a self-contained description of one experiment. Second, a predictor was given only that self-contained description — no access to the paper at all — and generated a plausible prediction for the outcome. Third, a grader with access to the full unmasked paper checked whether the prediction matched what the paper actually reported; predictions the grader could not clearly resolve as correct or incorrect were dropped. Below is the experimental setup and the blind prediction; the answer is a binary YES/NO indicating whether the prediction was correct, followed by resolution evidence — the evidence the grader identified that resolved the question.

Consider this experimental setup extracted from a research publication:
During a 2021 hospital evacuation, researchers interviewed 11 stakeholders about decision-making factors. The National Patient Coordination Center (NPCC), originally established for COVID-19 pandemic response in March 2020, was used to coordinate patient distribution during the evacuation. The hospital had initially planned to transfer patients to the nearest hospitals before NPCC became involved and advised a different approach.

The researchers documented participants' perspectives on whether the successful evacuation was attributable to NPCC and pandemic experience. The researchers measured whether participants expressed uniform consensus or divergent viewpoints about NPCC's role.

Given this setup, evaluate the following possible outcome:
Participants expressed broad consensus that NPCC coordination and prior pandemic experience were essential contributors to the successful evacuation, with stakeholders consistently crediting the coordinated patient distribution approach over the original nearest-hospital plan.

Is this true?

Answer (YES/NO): NO